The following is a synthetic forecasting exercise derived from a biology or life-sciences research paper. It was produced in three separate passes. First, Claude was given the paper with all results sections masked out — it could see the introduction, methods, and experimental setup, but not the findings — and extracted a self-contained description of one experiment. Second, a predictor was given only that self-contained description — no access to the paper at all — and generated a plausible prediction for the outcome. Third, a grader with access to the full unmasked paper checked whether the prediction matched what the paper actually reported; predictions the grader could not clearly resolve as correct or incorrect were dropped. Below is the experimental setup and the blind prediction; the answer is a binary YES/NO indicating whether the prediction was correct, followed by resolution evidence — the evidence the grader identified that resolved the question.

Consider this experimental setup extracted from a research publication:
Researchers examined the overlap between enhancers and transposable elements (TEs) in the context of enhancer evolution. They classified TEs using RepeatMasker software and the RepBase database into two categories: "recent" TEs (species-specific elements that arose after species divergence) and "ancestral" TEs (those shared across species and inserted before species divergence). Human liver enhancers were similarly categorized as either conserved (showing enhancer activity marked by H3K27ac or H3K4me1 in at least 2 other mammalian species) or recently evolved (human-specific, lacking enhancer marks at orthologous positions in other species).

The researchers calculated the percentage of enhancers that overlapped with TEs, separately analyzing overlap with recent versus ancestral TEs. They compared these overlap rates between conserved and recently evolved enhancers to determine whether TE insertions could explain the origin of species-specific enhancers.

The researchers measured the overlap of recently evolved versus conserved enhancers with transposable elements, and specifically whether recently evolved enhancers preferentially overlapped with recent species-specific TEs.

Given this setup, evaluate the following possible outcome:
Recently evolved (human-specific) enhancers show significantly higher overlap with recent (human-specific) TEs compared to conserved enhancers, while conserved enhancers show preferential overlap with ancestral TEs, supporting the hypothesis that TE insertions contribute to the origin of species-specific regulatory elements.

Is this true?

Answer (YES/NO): YES